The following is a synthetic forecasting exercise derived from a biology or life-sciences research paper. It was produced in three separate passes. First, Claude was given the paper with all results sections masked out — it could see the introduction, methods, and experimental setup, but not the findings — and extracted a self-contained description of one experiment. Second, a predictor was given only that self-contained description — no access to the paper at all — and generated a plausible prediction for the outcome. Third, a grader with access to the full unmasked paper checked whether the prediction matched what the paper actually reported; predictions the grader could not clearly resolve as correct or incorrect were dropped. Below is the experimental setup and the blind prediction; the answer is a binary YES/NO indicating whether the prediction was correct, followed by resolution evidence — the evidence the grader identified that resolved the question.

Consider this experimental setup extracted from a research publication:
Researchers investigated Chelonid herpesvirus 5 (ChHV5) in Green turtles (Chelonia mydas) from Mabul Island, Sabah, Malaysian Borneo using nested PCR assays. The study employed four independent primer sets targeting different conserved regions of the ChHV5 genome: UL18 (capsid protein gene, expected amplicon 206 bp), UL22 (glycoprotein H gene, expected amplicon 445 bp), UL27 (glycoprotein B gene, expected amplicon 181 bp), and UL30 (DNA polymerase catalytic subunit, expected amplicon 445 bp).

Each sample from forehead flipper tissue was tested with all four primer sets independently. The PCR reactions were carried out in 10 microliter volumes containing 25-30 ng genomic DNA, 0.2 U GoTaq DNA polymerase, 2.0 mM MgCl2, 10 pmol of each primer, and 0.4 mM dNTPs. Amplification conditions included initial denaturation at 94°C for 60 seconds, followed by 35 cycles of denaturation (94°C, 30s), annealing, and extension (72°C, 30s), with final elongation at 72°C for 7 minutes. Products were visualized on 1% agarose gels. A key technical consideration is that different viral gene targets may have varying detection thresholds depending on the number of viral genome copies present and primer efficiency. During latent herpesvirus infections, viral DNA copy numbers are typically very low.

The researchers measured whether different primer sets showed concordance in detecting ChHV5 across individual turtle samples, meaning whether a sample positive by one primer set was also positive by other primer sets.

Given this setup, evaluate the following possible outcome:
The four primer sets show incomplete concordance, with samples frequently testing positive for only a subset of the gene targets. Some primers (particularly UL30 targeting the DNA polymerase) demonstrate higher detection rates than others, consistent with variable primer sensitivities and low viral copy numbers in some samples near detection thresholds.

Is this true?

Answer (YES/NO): NO